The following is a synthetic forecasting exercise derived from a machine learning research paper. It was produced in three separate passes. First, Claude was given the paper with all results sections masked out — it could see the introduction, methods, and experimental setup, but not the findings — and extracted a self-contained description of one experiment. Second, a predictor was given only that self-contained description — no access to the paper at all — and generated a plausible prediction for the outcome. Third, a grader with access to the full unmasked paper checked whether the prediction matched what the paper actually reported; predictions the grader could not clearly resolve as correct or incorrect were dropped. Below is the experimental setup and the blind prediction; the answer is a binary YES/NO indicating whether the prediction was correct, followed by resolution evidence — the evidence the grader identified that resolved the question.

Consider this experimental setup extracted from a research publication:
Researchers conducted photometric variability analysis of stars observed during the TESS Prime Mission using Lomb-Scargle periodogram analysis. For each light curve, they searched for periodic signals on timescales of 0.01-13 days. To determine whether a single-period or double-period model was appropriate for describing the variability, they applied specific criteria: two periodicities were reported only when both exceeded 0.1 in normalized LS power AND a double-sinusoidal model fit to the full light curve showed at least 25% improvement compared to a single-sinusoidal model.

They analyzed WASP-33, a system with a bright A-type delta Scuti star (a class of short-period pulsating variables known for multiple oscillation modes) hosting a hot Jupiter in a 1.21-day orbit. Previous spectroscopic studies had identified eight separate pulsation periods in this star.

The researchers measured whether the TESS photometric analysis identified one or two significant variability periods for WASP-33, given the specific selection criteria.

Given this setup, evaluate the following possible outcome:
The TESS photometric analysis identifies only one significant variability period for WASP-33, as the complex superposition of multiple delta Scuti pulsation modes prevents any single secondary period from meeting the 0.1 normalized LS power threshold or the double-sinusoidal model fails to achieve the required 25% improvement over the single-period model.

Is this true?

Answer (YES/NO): YES